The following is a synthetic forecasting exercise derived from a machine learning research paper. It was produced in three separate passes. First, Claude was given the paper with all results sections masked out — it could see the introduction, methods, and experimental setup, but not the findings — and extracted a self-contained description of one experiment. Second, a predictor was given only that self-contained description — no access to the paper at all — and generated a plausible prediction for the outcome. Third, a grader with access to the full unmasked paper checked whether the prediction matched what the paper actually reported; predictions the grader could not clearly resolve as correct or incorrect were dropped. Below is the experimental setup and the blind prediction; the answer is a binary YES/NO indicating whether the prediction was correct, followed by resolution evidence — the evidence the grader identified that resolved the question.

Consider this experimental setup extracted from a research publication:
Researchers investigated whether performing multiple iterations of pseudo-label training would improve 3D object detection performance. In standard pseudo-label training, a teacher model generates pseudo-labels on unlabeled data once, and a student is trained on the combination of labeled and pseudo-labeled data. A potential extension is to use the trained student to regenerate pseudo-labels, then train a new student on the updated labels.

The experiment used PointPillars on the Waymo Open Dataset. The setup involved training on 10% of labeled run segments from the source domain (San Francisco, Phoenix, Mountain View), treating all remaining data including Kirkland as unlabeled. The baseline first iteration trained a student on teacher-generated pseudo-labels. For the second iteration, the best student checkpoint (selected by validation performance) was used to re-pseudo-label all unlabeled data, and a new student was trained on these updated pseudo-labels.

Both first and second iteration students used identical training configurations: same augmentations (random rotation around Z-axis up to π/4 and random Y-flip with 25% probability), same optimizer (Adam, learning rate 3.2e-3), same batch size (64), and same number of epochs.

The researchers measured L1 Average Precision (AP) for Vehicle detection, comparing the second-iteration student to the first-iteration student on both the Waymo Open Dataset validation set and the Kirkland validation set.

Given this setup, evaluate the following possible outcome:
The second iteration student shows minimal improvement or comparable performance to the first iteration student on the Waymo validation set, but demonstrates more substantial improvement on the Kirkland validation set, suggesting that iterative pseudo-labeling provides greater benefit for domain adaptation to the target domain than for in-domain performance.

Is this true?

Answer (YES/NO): YES